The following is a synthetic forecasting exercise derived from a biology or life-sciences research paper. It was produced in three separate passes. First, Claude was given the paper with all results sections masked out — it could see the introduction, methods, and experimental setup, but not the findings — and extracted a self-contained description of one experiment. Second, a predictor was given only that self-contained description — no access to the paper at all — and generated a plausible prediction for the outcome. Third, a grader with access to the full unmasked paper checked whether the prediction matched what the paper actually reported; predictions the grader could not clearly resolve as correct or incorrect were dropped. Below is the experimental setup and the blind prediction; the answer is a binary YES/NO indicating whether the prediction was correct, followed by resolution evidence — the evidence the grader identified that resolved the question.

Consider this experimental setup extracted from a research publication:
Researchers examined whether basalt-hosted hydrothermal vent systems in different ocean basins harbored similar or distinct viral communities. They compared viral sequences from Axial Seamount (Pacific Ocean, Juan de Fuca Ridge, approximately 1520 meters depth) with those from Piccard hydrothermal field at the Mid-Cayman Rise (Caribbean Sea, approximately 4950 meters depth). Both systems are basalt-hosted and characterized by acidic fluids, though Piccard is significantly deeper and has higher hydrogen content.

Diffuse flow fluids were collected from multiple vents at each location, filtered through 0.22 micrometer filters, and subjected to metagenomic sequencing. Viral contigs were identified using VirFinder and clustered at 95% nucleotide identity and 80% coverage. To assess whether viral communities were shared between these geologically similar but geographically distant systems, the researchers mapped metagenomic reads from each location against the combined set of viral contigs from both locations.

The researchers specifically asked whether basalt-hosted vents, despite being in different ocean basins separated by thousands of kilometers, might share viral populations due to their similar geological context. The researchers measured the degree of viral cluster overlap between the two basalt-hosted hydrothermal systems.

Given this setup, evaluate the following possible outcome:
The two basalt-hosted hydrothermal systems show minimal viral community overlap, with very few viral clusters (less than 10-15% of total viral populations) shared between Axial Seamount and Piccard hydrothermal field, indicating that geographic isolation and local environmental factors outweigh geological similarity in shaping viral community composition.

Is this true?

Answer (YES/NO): YES